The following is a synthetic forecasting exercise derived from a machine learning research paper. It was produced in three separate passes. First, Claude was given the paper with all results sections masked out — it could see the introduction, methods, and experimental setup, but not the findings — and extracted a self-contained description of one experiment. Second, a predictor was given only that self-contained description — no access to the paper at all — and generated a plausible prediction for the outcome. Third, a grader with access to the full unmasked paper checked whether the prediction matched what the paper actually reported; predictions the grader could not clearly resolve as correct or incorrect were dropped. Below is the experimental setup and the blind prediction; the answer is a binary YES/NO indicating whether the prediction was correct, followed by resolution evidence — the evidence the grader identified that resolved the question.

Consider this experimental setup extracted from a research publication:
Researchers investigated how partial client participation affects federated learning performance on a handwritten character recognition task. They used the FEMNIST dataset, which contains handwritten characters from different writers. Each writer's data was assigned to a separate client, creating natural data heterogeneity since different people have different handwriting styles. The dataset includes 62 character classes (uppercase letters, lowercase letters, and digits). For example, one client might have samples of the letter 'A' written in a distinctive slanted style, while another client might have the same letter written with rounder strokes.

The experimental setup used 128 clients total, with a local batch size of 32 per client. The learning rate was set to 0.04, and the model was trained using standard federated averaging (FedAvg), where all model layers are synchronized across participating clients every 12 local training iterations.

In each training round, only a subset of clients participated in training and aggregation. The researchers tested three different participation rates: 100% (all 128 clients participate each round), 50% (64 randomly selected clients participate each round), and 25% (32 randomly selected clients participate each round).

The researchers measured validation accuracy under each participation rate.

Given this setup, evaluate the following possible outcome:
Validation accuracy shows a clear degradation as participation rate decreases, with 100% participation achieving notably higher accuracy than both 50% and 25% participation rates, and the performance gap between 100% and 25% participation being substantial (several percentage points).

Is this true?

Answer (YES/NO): NO